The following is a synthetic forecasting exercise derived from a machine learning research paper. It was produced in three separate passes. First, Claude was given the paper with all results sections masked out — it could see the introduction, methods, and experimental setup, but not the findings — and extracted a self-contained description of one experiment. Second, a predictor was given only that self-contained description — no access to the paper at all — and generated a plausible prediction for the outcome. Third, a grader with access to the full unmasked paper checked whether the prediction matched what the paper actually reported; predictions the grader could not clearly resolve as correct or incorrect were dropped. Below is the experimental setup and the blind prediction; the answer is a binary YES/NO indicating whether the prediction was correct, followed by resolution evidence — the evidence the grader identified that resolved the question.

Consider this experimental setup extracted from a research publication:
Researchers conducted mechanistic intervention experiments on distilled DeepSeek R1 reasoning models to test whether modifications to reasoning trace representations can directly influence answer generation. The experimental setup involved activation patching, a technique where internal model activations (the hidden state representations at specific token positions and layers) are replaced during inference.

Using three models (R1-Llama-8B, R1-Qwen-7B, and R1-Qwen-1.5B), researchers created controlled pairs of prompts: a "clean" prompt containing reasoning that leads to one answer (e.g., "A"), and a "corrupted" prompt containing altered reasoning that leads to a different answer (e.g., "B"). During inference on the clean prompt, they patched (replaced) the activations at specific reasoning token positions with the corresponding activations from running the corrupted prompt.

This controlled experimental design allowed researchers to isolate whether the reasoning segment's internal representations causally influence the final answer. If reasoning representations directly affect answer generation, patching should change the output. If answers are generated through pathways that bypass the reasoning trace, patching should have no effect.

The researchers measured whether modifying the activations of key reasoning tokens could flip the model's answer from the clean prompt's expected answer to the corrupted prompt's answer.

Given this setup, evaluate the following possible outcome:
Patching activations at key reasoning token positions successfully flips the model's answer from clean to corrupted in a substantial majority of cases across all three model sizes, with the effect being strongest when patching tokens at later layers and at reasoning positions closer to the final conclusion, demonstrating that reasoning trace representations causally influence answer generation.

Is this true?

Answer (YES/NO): NO